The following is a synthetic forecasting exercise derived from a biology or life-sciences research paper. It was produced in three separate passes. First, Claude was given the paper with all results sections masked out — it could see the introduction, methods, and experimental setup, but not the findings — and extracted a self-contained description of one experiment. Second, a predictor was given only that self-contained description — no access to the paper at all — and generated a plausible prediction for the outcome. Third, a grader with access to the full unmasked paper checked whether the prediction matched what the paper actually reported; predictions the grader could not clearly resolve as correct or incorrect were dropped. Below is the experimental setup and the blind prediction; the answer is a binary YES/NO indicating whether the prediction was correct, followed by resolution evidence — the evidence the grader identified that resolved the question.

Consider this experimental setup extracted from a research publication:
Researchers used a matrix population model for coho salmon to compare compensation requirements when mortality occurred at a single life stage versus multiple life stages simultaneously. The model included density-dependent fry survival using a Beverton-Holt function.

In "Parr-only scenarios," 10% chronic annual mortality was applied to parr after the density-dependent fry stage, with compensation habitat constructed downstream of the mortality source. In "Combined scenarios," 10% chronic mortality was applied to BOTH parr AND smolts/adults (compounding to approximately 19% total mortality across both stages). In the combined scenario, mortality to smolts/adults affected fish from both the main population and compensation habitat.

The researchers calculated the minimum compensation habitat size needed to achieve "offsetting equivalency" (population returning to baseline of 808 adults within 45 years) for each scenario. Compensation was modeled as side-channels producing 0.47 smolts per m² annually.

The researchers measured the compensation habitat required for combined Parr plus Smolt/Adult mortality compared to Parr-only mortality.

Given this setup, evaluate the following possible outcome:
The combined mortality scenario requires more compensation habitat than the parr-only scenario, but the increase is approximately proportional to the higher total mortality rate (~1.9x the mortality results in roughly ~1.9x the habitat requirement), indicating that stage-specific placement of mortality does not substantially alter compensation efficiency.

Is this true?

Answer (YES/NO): NO